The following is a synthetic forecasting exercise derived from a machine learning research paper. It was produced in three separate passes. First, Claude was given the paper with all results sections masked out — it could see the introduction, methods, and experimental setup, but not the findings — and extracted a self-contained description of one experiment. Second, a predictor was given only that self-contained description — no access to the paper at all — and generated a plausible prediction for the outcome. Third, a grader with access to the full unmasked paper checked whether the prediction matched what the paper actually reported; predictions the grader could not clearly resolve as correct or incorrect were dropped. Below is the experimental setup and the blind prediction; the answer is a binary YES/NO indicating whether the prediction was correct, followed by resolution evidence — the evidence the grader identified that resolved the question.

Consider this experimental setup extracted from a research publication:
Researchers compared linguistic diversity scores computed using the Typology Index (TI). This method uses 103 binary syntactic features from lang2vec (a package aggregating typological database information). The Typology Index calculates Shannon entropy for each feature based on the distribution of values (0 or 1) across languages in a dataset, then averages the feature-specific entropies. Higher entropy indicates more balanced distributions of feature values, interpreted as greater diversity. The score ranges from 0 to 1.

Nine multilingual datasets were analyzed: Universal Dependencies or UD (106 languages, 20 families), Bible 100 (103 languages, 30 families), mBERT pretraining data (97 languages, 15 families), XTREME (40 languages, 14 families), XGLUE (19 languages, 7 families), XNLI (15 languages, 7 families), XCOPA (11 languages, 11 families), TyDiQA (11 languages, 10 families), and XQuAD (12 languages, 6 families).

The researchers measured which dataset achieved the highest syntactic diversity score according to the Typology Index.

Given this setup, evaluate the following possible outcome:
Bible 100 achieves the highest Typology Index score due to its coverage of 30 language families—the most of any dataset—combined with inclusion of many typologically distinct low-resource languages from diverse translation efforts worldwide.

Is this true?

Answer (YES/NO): YES